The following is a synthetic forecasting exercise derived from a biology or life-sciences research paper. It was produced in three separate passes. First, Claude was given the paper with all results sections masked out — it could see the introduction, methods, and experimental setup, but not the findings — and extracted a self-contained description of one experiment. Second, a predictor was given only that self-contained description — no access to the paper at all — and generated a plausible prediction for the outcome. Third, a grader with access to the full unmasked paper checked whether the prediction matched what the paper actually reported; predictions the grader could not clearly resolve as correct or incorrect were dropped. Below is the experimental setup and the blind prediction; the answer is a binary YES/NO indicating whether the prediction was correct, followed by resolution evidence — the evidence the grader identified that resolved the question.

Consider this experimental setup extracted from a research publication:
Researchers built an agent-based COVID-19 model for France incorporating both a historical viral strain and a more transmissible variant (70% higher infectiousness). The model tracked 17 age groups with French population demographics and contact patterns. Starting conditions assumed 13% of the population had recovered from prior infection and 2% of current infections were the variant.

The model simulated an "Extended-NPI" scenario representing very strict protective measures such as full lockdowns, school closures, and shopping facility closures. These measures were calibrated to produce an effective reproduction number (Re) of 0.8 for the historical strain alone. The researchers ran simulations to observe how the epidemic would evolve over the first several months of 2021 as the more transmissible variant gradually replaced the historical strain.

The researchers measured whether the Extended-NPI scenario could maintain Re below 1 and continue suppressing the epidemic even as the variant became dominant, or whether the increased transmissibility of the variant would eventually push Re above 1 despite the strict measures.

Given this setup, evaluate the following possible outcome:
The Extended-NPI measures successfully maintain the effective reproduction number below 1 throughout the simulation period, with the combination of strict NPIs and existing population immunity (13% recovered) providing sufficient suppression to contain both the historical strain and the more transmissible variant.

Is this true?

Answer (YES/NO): NO